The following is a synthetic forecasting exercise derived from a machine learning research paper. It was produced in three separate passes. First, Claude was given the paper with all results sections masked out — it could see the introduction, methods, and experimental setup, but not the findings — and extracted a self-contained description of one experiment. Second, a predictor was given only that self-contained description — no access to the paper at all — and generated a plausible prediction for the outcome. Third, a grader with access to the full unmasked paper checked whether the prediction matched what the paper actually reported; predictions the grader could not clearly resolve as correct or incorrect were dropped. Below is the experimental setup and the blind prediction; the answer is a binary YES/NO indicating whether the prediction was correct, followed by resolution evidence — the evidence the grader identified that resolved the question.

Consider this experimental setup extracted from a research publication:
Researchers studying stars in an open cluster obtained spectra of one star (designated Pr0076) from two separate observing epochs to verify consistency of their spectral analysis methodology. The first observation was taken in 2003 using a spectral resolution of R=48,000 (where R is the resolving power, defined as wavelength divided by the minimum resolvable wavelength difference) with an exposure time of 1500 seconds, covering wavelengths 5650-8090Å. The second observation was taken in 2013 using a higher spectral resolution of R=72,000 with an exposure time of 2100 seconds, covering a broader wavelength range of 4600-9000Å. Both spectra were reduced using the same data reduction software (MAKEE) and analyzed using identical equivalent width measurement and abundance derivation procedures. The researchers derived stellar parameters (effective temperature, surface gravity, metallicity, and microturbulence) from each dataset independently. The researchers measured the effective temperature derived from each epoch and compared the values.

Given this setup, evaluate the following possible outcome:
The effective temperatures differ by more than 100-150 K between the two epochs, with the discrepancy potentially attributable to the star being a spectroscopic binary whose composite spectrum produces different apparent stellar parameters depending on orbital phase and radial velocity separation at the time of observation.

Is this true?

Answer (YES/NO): NO